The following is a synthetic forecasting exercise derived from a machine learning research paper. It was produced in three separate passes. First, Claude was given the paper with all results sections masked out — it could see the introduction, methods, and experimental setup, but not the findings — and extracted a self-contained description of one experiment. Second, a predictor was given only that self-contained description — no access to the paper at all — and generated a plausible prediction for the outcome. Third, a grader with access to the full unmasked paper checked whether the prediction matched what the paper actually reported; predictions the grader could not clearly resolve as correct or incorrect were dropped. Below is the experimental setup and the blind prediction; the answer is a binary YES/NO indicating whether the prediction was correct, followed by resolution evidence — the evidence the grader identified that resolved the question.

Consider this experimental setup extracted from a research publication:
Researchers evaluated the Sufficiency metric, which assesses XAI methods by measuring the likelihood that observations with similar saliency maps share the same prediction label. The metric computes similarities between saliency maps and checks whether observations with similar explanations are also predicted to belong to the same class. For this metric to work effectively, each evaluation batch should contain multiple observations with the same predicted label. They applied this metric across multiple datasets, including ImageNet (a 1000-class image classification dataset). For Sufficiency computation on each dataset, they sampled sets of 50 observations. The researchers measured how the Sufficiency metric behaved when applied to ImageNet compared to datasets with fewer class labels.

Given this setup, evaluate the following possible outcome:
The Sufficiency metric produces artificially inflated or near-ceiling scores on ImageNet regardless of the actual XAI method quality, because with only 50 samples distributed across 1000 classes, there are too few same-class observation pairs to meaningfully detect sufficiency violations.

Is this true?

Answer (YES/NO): NO